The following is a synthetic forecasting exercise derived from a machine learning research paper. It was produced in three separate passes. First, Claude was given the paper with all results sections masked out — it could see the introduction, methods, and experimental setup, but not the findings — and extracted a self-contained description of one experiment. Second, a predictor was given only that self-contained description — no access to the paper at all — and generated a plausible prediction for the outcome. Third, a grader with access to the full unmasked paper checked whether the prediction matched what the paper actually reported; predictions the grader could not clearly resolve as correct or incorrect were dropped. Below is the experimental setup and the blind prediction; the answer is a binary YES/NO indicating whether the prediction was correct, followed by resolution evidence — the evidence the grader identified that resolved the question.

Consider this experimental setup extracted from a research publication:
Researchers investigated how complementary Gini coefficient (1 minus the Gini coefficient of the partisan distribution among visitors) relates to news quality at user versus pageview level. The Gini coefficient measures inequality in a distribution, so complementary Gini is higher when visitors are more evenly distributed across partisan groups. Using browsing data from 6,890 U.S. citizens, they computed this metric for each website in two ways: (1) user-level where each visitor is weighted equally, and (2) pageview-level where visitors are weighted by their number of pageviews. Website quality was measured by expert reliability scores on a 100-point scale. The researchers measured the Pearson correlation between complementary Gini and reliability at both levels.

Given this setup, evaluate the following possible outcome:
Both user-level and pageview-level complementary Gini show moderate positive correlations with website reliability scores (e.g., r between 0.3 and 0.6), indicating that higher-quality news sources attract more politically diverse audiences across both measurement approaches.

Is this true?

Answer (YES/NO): NO